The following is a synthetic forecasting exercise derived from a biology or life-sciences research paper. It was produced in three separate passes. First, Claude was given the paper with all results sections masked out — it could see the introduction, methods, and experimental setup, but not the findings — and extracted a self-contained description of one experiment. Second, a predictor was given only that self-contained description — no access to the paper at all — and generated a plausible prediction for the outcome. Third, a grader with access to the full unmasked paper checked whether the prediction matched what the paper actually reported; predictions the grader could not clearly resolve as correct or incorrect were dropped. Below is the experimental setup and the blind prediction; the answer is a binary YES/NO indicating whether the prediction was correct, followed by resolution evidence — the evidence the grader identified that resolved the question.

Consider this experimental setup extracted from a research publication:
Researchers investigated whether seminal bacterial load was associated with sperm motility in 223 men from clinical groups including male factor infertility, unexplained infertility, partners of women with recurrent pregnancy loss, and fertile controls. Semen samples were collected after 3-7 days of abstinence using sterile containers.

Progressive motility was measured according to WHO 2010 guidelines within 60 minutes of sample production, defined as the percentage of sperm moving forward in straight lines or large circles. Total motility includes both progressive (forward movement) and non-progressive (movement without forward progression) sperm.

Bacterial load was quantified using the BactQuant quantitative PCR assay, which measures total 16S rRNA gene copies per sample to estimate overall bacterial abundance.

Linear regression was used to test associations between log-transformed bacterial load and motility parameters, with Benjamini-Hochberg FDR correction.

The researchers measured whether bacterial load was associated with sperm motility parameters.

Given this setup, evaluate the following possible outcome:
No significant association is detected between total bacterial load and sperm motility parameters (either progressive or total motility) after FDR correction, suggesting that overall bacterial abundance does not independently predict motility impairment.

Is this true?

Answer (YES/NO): YES